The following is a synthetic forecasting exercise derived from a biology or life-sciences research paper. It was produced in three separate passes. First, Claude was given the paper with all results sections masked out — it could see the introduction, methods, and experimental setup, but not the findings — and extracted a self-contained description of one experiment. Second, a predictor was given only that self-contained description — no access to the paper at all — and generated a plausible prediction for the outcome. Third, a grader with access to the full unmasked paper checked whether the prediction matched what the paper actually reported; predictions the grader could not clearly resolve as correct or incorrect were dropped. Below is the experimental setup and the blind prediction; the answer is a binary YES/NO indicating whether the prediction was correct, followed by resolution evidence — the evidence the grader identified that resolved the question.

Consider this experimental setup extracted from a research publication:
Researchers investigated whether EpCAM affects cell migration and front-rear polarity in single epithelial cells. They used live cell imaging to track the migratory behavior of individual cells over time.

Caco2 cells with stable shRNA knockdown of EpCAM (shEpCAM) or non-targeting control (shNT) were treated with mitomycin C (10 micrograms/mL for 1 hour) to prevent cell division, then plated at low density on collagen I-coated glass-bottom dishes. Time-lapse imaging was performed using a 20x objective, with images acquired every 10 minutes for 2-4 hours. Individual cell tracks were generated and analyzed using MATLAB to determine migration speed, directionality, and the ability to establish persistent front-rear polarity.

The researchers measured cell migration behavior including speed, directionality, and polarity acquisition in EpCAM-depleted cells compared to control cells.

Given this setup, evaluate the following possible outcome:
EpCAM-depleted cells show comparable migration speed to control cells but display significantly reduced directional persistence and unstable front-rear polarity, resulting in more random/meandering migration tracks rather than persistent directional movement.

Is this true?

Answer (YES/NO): NO